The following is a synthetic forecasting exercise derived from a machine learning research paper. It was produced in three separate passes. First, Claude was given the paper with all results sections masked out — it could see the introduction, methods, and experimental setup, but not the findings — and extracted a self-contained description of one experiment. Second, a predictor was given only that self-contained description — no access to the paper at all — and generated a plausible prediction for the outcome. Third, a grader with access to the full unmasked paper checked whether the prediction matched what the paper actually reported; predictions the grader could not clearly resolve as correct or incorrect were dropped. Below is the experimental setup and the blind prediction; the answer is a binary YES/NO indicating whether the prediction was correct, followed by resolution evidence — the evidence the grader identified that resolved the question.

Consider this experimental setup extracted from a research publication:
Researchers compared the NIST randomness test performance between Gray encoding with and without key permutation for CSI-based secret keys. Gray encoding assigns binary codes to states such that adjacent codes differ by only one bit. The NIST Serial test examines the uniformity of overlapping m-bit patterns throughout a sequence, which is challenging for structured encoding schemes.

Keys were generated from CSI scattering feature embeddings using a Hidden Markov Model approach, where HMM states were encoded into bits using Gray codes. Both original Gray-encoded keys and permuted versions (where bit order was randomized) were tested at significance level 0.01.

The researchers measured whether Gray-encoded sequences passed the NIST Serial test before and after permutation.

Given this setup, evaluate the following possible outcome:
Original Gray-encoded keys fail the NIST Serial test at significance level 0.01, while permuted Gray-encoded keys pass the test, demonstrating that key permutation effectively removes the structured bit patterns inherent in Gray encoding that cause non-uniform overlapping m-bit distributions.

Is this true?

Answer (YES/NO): NO